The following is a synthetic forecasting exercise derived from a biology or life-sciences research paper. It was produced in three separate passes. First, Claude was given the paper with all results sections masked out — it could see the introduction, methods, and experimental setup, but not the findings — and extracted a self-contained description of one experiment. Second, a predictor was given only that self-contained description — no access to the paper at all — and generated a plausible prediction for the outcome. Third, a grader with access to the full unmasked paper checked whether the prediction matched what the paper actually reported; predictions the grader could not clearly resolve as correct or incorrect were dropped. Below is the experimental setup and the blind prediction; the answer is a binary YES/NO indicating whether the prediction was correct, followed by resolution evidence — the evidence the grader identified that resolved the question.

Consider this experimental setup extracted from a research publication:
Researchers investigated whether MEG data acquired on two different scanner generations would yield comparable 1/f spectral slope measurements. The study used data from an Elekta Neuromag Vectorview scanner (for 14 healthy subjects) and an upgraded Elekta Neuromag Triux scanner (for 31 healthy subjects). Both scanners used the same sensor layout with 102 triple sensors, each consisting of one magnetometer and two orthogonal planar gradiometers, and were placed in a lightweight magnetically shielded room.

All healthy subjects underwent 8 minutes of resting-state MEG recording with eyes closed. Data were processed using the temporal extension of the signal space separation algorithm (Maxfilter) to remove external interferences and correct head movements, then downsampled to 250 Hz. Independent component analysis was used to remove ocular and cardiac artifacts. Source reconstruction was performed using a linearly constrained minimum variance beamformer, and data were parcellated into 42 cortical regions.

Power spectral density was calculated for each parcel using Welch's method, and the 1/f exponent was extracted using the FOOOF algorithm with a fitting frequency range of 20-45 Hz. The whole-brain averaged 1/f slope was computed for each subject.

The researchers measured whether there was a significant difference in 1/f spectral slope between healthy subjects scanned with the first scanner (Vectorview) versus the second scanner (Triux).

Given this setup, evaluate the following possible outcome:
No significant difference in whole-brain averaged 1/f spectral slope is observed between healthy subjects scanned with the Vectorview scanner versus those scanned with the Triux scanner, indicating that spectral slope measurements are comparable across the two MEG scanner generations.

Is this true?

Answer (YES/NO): YES